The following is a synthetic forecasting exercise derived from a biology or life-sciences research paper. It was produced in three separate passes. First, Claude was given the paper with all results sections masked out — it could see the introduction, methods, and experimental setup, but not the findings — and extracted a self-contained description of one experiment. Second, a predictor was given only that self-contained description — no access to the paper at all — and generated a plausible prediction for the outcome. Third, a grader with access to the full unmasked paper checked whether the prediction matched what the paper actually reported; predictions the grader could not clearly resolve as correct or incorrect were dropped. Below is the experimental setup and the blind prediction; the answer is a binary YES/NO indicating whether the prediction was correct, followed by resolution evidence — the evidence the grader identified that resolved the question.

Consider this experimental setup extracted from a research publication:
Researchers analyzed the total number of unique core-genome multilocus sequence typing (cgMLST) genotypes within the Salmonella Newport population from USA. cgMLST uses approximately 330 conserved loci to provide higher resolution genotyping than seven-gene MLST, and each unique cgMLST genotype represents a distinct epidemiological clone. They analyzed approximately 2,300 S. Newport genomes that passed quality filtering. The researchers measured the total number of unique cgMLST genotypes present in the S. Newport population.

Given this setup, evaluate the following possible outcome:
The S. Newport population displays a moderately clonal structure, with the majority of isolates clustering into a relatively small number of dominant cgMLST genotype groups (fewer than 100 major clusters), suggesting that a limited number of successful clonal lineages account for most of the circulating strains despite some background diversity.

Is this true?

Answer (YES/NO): NO